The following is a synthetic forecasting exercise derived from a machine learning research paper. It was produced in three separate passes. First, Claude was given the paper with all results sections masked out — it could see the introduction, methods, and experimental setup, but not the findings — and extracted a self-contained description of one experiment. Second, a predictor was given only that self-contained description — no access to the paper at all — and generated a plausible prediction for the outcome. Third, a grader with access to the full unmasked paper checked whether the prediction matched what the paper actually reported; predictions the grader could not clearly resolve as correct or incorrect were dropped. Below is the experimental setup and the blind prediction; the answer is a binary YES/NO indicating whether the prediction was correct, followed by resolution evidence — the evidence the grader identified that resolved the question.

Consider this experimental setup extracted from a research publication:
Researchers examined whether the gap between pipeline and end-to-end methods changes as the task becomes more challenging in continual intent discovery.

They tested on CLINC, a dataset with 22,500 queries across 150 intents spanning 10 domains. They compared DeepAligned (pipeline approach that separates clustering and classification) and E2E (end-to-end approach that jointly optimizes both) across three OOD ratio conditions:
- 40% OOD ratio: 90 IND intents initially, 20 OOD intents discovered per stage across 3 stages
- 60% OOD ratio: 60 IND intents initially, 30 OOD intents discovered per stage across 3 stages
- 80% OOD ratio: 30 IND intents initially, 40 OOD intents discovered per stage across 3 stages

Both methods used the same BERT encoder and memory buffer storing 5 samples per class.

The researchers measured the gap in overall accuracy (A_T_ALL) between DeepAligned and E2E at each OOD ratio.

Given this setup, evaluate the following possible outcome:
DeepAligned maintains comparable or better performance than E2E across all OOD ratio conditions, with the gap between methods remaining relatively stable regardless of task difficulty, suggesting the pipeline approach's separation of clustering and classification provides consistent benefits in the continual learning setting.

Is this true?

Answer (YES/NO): NO